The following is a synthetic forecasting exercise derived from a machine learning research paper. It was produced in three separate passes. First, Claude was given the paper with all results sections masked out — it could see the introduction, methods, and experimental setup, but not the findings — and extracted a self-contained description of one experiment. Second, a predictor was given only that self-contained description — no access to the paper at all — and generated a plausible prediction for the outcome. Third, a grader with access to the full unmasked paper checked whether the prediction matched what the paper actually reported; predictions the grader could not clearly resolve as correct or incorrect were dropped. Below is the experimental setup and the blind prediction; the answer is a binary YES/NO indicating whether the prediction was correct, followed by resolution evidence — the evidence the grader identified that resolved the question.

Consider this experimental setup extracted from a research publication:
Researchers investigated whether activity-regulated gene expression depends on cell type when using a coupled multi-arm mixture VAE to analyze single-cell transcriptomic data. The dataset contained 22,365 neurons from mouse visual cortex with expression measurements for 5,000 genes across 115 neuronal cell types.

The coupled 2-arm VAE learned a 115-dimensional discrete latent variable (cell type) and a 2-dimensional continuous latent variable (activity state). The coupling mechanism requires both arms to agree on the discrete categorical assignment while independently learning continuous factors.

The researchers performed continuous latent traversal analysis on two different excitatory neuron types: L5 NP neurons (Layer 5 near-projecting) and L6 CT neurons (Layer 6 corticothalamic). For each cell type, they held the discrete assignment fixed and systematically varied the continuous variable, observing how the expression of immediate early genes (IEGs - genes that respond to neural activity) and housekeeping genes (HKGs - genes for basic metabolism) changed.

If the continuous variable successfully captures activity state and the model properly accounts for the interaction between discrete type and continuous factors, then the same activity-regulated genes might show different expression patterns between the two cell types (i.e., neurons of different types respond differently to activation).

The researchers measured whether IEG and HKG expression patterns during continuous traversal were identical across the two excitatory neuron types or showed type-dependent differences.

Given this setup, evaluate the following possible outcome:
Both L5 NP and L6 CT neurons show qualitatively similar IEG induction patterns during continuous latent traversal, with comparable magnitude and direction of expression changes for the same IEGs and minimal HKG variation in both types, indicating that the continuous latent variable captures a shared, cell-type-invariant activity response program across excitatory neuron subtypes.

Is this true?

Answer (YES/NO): NO